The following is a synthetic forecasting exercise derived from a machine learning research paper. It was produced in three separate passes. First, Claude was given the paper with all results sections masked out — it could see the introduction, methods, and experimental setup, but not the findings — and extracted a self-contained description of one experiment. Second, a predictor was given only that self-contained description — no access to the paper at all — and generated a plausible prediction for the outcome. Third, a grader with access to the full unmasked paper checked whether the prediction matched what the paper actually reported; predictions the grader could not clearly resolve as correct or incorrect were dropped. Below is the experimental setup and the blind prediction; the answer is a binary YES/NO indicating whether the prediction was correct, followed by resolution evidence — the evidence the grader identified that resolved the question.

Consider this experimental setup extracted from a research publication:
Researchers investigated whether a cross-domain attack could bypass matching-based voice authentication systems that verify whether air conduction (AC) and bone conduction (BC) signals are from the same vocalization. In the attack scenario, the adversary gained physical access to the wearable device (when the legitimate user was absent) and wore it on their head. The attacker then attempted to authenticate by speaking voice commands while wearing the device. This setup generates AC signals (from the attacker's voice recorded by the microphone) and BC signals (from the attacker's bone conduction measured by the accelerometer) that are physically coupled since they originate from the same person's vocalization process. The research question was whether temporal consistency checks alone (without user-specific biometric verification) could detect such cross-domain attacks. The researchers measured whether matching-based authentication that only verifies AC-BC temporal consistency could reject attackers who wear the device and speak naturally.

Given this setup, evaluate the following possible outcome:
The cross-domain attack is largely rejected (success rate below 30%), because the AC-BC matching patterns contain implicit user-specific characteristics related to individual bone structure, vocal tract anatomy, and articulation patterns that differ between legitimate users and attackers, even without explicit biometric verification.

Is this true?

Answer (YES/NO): NO